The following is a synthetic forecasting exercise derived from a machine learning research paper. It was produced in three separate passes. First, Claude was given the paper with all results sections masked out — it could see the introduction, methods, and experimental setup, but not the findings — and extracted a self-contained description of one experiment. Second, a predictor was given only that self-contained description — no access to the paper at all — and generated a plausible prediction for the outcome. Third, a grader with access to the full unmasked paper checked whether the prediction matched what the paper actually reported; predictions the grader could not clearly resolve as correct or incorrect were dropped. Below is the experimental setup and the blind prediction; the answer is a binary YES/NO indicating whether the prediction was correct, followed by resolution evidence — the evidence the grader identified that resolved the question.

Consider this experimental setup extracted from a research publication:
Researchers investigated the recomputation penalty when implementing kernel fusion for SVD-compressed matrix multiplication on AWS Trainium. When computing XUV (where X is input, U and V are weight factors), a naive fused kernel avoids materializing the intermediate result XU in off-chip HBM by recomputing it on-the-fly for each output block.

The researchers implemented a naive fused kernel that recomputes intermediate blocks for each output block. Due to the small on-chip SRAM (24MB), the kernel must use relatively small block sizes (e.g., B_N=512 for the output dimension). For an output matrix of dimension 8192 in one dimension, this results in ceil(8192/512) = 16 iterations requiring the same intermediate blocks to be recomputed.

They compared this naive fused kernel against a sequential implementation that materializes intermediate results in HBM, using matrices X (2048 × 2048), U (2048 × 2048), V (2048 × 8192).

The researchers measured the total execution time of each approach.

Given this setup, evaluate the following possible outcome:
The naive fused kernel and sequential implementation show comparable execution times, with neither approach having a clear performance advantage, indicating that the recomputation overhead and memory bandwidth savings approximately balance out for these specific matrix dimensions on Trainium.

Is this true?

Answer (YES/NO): NO